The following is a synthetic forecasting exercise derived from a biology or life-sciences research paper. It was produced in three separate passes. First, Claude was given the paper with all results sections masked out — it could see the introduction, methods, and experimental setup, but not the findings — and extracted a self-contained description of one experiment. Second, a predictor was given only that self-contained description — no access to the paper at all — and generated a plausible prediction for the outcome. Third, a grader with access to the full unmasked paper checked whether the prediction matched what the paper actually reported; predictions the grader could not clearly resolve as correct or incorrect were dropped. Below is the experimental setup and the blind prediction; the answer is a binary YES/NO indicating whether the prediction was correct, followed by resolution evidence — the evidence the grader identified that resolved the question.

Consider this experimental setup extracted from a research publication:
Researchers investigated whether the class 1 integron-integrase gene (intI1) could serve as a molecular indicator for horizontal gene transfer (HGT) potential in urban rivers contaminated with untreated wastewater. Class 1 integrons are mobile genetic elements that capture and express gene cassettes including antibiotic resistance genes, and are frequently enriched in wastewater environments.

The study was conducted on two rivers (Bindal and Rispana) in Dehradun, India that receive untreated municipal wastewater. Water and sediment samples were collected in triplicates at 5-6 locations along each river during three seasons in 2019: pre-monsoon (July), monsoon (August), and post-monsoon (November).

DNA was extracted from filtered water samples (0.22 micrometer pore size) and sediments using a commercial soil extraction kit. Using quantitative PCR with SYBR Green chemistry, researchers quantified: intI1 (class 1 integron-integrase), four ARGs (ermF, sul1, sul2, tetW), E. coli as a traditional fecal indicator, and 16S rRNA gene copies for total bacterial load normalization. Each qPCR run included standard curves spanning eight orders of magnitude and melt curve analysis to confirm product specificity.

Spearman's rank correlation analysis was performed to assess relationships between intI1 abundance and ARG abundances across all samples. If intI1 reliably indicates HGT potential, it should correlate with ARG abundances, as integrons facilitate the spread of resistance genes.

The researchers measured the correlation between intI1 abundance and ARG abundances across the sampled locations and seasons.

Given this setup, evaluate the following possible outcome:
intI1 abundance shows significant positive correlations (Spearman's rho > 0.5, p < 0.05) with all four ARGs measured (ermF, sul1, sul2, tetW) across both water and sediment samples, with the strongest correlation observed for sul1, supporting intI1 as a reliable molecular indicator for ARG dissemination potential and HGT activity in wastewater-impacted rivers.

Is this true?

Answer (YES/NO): NO